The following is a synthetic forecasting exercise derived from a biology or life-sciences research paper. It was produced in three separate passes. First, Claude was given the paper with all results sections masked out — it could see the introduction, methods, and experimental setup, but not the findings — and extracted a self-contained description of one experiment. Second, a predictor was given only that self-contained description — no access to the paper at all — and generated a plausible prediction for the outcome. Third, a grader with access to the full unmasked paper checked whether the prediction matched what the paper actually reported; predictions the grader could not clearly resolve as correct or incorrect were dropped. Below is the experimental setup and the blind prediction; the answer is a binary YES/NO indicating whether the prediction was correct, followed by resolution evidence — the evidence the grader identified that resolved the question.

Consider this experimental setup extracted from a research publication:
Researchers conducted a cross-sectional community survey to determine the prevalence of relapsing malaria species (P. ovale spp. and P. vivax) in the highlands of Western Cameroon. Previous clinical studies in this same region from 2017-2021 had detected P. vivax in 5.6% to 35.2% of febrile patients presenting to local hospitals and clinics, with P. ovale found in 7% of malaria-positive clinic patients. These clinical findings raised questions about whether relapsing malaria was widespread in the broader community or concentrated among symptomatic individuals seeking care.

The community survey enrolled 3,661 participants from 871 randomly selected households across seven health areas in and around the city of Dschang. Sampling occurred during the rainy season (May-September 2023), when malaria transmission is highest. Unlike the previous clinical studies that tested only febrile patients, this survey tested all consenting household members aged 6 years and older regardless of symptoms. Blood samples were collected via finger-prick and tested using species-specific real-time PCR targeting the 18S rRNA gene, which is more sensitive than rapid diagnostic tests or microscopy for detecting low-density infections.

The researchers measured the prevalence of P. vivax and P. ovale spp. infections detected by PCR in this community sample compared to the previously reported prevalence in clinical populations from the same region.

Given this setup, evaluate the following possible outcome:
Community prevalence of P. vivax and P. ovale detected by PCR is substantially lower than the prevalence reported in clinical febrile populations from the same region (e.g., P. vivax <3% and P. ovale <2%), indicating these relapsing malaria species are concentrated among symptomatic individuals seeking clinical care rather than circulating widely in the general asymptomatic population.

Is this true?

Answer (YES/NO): YES